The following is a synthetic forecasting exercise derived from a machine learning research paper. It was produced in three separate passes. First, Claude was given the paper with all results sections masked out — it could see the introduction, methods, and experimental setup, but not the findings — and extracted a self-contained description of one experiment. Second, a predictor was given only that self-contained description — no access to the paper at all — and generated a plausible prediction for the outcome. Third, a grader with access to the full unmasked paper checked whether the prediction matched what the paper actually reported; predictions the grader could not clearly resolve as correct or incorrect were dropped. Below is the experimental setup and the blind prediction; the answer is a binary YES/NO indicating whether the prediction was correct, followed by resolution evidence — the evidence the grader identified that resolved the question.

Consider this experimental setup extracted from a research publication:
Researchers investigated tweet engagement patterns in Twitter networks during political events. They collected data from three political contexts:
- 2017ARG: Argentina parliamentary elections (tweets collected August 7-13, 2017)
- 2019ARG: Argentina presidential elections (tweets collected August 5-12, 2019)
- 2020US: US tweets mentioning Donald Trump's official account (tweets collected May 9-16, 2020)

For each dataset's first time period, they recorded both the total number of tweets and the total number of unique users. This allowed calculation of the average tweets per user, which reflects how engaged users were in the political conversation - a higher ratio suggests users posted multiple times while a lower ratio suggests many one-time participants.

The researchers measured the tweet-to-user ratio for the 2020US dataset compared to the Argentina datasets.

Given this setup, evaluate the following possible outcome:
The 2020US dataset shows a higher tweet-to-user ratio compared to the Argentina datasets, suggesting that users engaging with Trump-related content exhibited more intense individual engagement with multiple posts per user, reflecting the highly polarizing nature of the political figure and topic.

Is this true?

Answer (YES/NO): NO